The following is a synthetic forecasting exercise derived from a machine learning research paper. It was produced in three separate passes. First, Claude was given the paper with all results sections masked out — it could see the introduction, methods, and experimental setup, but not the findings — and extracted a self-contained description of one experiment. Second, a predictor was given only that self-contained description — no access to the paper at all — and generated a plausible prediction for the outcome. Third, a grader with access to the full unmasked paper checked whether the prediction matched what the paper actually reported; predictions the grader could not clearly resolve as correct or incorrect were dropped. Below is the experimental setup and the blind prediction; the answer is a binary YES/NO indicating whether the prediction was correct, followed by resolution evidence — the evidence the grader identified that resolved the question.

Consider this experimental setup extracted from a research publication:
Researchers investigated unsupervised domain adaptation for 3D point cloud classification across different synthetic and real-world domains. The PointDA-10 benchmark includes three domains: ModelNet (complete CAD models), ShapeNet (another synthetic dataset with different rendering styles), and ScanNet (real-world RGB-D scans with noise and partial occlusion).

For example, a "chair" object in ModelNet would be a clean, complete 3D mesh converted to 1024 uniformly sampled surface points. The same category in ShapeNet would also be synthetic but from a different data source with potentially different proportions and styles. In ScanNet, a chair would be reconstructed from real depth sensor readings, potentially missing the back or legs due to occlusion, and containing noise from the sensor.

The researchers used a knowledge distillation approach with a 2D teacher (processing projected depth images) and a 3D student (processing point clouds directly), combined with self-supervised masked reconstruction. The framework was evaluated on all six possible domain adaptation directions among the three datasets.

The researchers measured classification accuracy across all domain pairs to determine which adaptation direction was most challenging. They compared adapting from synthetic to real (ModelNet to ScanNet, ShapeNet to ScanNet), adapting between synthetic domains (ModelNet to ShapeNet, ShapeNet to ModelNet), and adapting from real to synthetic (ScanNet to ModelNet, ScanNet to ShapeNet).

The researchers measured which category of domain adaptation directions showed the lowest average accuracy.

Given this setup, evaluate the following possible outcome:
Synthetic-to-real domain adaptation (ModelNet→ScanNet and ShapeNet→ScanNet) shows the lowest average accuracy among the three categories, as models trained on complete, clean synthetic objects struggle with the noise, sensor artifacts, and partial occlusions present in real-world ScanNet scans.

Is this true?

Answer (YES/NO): YES